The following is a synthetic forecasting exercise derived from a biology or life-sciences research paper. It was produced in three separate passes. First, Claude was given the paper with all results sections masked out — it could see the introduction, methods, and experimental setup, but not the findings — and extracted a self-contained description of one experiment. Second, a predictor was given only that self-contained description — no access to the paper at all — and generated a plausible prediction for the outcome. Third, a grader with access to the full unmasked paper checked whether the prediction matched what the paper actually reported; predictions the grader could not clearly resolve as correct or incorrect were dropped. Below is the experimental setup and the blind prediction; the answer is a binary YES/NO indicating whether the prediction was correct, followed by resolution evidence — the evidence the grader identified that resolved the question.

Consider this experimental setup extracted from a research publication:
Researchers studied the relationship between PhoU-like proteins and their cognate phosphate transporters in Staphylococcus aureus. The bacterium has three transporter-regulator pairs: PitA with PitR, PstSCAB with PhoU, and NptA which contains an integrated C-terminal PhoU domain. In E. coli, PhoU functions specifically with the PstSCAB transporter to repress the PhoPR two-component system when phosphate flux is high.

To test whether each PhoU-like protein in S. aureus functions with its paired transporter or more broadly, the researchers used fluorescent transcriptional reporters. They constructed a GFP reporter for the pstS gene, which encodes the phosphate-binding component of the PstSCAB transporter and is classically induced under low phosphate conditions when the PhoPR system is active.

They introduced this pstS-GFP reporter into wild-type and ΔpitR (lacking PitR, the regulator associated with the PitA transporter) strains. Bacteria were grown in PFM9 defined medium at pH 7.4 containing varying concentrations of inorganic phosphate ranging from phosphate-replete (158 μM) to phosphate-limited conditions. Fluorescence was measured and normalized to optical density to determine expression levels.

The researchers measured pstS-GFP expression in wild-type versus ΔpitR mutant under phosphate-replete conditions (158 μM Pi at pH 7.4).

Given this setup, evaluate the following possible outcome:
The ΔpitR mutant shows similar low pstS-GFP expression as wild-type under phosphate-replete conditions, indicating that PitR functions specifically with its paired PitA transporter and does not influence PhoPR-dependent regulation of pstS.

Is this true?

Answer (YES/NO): NO